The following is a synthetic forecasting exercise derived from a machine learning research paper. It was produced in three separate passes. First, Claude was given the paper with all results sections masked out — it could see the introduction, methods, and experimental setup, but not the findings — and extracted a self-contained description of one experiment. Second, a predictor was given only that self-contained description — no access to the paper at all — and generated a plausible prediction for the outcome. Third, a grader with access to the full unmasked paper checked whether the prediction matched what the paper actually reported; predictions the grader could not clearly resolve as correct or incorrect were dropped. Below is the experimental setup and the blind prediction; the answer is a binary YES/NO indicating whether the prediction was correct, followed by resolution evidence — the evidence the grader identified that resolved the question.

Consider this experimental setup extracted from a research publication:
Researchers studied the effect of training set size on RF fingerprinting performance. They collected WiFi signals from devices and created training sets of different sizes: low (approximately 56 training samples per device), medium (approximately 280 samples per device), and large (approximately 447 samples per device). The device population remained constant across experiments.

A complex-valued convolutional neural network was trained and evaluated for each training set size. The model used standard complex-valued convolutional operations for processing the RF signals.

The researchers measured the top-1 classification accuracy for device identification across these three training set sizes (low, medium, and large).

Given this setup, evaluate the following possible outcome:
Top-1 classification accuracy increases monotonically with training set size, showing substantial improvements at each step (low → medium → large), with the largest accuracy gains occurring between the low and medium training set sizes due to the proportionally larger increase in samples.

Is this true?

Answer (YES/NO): NO